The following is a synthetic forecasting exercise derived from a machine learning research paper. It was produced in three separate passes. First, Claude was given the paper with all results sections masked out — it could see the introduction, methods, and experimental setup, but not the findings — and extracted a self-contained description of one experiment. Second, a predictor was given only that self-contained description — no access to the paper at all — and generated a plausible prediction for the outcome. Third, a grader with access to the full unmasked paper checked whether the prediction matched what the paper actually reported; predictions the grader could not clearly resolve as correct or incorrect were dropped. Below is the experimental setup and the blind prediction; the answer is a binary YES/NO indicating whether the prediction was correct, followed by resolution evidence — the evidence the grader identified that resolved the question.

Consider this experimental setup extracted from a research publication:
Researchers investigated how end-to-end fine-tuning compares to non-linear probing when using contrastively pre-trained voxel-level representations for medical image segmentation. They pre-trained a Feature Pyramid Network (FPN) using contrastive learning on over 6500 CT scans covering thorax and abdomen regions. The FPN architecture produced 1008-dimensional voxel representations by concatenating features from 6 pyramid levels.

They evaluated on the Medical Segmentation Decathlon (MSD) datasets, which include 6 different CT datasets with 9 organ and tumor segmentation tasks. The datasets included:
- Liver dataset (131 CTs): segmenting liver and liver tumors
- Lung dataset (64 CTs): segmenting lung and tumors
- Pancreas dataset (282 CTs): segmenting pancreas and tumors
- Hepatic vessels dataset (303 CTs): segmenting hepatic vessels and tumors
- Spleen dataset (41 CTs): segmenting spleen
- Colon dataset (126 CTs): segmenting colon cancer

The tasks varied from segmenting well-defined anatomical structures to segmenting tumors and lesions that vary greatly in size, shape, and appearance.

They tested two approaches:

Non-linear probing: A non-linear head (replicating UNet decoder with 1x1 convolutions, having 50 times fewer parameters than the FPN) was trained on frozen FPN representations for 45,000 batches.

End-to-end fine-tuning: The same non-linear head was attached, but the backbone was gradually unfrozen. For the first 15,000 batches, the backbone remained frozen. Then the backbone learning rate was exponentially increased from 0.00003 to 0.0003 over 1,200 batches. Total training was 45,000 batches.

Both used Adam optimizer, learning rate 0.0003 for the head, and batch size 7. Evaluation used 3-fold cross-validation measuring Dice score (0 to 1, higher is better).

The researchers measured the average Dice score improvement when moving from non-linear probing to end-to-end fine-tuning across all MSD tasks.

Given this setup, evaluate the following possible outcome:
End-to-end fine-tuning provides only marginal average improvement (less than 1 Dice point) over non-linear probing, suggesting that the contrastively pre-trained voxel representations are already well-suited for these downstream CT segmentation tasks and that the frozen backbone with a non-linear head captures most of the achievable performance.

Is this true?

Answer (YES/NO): NO